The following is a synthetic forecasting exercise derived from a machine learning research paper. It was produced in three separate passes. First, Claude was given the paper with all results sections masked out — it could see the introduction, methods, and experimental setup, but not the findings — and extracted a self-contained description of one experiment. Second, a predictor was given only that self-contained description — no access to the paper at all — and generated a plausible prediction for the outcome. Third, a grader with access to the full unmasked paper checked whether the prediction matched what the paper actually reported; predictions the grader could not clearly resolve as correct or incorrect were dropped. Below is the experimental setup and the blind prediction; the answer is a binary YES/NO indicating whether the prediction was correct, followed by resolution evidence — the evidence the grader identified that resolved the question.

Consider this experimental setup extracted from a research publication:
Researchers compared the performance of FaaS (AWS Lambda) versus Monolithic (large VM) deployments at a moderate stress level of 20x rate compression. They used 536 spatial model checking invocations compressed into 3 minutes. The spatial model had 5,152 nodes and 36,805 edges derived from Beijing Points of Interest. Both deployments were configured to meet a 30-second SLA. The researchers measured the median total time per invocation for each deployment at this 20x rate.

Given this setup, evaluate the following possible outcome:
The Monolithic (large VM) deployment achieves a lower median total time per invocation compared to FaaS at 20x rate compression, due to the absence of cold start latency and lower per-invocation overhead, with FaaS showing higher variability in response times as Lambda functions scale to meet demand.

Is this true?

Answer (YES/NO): NO